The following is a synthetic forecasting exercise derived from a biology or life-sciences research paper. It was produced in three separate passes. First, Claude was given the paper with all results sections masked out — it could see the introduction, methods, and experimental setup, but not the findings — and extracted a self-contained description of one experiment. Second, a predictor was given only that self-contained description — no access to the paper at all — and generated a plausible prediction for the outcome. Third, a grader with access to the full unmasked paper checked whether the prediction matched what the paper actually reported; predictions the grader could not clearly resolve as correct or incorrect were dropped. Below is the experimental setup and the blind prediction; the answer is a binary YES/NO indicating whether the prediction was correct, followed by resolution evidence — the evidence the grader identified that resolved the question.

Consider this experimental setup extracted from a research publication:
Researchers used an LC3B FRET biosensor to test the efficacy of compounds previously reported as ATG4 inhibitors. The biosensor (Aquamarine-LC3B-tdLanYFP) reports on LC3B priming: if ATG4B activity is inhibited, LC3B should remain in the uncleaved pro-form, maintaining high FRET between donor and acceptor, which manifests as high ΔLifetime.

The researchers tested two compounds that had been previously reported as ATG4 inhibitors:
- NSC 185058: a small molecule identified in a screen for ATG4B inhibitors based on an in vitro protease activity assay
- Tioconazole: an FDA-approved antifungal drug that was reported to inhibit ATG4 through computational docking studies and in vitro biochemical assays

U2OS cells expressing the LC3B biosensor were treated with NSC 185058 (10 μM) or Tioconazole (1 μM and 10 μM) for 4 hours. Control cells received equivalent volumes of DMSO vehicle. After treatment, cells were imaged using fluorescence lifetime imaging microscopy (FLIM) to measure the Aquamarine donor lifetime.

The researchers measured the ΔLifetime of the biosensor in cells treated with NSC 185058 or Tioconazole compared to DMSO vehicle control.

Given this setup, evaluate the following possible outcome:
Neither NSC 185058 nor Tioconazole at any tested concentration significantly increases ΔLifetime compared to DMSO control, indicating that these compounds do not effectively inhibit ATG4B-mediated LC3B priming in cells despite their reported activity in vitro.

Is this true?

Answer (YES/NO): NO